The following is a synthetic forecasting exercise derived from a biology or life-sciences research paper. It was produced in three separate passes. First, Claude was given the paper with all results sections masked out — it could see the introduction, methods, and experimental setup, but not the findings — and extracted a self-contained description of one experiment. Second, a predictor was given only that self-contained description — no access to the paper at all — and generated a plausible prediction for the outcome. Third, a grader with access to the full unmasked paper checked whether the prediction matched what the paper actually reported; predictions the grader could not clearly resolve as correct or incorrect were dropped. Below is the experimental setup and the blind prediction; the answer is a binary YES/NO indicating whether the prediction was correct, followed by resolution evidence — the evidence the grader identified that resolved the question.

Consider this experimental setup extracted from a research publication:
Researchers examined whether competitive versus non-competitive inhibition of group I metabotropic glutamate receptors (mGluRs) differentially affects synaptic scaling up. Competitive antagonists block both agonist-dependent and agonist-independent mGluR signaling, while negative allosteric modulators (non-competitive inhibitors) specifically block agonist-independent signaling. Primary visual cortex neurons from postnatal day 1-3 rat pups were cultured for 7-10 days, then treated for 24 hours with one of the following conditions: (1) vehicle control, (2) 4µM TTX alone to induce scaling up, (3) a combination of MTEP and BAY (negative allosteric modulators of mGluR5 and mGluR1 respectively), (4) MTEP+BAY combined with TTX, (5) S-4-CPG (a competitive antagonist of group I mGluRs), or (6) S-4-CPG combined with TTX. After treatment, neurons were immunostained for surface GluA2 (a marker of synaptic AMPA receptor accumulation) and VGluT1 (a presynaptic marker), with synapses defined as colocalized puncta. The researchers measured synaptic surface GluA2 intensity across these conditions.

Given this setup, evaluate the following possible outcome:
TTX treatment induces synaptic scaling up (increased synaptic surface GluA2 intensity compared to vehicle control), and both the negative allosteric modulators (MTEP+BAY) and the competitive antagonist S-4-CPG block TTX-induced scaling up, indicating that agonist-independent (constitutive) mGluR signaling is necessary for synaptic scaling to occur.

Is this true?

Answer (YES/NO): NO